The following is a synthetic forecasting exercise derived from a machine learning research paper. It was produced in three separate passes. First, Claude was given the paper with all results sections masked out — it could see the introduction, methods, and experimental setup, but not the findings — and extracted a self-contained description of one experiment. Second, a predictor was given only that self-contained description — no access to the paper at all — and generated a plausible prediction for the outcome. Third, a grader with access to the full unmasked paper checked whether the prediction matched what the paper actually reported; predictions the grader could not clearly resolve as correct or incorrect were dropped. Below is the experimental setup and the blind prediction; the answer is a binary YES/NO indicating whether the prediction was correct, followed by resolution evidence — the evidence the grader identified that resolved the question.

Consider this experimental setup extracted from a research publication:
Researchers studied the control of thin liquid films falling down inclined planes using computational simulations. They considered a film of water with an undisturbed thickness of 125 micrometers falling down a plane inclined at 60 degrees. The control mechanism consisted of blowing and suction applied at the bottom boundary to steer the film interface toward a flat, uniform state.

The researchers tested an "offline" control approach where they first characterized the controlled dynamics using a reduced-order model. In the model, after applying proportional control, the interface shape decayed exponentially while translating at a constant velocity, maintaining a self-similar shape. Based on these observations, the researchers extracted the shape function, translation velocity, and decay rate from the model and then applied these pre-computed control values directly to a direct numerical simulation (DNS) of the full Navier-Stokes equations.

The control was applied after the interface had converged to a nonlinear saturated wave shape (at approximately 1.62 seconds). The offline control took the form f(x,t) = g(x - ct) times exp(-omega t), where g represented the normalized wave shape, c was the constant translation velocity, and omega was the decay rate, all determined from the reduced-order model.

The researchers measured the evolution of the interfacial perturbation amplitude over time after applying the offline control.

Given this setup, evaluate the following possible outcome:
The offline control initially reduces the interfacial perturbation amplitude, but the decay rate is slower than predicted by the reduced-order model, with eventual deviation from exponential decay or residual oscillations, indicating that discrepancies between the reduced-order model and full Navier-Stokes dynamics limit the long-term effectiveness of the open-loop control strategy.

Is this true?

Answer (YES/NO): NO